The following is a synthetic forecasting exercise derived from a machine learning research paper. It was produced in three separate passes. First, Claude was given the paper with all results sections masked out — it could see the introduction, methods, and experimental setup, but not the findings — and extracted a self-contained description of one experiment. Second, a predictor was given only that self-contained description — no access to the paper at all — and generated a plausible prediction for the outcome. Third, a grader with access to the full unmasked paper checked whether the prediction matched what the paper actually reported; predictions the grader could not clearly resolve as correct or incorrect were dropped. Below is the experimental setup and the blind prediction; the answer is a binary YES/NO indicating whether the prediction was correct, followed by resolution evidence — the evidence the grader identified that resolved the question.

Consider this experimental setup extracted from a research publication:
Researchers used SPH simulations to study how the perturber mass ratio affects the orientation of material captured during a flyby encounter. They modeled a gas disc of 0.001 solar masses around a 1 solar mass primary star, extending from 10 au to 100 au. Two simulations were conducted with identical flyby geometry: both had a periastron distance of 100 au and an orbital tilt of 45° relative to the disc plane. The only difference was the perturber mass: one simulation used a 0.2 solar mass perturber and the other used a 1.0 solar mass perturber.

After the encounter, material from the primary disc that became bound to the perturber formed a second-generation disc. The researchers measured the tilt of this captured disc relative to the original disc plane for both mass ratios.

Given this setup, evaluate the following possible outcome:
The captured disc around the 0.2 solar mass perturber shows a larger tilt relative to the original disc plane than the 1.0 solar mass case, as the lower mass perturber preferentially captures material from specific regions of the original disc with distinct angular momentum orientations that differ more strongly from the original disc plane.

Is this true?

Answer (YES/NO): NO